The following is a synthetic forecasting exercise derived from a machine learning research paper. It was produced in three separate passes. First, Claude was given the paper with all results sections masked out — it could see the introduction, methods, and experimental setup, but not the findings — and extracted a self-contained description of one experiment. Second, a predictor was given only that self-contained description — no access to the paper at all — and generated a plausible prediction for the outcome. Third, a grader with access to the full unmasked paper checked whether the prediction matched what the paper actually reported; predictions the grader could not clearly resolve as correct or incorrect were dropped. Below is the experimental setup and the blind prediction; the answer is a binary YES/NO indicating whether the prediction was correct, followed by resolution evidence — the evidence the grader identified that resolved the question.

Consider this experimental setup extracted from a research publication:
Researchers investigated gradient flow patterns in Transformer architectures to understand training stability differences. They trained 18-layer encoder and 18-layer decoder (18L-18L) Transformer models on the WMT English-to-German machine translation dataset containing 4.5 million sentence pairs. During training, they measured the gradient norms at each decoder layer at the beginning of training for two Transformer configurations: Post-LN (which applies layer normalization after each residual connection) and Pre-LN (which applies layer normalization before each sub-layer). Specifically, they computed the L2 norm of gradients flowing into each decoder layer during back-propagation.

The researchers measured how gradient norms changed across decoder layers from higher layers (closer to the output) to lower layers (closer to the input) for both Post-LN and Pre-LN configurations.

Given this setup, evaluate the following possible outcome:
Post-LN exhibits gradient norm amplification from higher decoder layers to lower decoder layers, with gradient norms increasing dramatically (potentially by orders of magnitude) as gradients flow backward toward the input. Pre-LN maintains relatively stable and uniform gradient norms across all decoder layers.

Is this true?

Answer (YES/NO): NO